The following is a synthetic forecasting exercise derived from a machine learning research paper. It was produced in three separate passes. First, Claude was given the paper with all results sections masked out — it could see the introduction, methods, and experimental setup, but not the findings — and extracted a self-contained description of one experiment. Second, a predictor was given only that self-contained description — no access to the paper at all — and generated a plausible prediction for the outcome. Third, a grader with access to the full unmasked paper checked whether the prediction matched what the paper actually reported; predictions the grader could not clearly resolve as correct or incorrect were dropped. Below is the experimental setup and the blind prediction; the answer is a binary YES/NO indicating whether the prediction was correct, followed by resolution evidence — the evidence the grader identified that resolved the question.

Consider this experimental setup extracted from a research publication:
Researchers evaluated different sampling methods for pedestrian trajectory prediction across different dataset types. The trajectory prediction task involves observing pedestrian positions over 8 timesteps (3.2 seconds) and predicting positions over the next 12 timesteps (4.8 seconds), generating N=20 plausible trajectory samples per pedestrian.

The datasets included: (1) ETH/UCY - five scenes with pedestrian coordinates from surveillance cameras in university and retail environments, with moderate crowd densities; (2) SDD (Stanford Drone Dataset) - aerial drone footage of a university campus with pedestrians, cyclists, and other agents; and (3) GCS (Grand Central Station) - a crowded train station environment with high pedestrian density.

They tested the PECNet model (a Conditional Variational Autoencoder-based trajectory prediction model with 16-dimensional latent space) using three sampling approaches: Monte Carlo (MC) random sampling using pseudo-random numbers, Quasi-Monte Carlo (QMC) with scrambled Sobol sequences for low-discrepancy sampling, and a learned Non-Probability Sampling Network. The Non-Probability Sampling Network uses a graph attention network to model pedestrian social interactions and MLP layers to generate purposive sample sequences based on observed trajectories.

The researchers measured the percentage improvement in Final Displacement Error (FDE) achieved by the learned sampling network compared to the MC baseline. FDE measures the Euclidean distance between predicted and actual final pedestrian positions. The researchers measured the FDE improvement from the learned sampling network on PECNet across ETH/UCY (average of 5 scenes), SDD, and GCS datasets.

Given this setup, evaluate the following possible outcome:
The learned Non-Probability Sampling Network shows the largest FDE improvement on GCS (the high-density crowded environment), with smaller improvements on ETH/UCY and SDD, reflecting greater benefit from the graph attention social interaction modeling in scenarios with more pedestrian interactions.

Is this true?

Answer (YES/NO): YES